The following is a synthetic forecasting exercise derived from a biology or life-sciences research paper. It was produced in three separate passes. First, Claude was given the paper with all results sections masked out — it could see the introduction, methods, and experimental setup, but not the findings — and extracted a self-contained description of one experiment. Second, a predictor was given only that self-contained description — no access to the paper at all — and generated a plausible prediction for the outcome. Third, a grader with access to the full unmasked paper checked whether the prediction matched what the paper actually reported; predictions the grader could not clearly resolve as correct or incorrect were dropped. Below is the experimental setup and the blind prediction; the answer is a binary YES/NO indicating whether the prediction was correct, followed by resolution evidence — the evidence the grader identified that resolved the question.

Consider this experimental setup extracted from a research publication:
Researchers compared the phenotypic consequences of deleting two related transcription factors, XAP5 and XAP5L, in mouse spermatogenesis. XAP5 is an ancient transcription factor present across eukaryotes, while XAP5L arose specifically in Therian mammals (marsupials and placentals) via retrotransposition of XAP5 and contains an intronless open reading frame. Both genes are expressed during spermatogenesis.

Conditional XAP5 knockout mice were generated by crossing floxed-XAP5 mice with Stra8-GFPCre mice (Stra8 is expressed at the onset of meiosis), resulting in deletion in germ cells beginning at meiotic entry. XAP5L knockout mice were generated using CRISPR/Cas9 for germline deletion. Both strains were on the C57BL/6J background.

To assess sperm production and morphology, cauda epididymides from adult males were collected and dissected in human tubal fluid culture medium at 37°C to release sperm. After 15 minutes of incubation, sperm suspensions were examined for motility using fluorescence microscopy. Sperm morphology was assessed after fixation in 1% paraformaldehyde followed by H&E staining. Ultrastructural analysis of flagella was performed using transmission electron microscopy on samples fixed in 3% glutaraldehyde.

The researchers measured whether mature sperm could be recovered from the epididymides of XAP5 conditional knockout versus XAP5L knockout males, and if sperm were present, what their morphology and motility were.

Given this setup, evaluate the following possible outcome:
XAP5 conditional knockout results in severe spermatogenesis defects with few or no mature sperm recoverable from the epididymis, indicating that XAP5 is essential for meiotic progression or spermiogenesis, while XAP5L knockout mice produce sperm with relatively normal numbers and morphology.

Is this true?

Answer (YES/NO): NO